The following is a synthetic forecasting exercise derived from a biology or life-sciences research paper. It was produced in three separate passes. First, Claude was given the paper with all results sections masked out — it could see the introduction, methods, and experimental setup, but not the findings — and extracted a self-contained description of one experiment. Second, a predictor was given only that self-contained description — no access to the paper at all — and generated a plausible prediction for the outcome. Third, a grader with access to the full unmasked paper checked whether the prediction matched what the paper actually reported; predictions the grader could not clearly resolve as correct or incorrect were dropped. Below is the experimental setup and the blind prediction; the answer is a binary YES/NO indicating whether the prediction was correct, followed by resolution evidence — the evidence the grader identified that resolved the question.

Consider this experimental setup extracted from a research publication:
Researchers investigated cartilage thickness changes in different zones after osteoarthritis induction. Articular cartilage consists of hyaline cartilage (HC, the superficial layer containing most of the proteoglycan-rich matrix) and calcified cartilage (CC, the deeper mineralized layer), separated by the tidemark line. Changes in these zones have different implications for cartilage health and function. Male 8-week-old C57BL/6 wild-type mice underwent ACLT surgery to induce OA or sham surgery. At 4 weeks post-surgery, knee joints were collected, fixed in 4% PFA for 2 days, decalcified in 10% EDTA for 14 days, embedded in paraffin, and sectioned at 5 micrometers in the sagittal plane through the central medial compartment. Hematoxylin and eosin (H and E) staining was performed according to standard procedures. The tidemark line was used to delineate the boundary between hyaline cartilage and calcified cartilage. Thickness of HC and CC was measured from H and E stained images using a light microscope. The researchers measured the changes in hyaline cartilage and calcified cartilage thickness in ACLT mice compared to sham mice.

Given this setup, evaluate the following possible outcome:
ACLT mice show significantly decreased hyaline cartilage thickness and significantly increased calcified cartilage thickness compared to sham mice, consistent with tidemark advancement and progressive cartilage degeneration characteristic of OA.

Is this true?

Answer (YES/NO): YES